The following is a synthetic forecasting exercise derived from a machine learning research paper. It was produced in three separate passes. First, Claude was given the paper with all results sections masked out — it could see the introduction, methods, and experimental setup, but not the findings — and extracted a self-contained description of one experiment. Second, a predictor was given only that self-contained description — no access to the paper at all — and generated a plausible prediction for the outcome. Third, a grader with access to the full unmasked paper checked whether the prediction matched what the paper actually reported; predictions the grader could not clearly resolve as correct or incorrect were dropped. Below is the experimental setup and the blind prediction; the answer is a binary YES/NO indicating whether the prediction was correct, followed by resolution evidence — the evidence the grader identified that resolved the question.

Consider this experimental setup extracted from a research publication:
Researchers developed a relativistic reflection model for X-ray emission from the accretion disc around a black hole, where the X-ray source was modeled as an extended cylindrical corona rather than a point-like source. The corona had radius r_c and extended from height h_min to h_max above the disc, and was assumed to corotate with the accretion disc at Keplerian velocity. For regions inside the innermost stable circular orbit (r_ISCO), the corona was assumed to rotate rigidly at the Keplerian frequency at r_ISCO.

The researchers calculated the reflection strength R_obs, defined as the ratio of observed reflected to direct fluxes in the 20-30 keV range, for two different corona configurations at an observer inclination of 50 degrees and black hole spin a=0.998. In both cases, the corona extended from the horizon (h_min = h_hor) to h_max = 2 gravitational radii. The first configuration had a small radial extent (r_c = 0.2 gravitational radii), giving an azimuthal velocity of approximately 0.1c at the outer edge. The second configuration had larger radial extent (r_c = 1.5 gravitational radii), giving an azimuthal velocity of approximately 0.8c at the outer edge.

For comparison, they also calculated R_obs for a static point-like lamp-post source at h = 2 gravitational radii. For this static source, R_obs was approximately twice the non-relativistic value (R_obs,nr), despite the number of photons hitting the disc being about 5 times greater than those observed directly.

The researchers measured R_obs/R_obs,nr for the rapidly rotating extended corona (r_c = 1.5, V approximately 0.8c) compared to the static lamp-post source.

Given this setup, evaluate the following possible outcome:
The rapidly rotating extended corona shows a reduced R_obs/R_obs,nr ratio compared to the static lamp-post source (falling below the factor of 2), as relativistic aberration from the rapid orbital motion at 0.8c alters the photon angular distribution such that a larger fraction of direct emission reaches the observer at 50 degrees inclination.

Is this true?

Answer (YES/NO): NO